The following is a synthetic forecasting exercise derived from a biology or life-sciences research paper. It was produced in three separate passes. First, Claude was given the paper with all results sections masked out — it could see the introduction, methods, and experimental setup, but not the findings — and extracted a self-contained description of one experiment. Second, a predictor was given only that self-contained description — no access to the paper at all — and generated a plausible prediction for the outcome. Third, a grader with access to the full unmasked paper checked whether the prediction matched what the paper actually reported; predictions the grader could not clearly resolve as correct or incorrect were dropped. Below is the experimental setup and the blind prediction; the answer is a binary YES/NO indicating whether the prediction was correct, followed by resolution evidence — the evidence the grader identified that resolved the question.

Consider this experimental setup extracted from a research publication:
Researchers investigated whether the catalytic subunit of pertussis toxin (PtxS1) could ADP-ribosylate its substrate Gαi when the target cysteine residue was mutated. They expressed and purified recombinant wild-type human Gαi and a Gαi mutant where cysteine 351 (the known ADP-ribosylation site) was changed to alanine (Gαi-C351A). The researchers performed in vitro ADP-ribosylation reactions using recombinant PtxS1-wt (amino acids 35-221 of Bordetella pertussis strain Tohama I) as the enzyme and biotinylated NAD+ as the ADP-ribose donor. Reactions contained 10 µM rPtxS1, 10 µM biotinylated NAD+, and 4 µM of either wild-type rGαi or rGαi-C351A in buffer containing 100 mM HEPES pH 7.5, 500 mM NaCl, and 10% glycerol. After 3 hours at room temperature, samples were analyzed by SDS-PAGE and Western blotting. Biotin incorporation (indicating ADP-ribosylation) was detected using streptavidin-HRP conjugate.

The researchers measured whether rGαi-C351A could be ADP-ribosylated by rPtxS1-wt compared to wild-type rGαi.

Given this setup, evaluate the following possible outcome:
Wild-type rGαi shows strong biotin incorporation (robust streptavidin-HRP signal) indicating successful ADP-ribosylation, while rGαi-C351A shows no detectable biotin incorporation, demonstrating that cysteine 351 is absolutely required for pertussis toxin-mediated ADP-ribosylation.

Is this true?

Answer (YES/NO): YES